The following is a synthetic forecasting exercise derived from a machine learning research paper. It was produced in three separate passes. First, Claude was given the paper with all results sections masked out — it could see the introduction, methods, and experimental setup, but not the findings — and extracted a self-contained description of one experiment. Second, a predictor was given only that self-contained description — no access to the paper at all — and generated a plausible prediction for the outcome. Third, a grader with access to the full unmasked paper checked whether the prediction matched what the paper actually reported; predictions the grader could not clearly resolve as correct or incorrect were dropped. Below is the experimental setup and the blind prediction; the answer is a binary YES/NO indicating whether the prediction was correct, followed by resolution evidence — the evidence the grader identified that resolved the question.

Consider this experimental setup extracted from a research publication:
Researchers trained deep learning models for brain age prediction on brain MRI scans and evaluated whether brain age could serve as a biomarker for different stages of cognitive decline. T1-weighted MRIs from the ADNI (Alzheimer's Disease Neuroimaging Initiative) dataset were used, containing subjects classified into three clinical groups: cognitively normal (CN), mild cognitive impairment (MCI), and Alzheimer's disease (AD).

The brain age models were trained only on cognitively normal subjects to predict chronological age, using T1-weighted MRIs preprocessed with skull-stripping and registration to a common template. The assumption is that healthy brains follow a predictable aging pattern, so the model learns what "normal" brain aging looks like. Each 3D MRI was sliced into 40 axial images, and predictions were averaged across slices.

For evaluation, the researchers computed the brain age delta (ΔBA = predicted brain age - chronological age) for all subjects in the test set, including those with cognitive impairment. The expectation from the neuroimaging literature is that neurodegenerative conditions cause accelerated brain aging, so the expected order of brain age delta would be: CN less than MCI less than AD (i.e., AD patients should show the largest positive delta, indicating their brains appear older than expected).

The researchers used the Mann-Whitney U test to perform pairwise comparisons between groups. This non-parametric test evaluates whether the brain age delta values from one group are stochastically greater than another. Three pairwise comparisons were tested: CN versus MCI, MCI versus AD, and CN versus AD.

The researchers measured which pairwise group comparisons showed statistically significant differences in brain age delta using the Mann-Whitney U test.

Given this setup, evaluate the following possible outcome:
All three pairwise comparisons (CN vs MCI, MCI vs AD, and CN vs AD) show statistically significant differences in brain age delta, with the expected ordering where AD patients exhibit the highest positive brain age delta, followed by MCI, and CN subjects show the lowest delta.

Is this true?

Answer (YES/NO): NO